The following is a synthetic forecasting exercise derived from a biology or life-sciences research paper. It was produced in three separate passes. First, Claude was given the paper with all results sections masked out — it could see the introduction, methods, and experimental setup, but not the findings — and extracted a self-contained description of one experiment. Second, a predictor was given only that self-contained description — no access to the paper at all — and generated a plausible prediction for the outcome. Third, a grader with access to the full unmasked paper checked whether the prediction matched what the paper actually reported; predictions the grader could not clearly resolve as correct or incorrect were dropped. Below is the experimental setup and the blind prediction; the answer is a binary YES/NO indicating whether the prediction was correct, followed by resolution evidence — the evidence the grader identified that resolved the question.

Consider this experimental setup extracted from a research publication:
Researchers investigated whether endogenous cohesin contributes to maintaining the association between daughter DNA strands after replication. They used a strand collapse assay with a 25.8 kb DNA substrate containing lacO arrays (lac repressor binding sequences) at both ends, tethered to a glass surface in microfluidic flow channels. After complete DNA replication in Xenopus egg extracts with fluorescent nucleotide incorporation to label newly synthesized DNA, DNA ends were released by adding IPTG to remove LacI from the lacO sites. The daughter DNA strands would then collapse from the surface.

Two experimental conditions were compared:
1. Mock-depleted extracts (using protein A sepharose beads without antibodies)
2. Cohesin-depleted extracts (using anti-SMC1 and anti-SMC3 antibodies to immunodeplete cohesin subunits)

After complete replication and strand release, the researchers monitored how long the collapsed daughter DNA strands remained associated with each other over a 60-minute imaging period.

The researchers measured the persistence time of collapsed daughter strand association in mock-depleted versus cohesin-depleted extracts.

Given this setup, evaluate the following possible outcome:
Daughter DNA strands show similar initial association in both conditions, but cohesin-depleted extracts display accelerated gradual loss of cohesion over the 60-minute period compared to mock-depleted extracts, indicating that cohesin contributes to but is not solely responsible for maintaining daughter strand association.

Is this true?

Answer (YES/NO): NO